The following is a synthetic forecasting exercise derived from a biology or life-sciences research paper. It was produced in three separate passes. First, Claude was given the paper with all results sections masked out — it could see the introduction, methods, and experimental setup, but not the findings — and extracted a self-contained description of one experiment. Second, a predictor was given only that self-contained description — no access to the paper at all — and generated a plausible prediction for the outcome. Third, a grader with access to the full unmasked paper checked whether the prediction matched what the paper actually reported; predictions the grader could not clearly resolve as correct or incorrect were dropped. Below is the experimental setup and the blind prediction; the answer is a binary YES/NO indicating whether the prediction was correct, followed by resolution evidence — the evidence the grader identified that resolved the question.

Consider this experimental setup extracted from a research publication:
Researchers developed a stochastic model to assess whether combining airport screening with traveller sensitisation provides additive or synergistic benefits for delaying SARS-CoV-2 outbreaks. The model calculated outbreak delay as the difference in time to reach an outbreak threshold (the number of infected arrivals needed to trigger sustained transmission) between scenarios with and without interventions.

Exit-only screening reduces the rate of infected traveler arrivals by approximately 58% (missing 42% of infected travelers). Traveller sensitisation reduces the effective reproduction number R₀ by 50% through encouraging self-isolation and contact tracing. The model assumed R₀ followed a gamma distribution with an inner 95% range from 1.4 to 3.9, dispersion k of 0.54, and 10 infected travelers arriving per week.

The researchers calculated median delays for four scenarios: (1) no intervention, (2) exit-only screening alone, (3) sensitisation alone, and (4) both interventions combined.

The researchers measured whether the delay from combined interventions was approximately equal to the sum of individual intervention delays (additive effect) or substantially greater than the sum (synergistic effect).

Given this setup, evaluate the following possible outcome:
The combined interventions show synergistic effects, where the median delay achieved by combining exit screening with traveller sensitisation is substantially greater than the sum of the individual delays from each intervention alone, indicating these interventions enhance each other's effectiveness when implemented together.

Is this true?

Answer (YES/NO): YES